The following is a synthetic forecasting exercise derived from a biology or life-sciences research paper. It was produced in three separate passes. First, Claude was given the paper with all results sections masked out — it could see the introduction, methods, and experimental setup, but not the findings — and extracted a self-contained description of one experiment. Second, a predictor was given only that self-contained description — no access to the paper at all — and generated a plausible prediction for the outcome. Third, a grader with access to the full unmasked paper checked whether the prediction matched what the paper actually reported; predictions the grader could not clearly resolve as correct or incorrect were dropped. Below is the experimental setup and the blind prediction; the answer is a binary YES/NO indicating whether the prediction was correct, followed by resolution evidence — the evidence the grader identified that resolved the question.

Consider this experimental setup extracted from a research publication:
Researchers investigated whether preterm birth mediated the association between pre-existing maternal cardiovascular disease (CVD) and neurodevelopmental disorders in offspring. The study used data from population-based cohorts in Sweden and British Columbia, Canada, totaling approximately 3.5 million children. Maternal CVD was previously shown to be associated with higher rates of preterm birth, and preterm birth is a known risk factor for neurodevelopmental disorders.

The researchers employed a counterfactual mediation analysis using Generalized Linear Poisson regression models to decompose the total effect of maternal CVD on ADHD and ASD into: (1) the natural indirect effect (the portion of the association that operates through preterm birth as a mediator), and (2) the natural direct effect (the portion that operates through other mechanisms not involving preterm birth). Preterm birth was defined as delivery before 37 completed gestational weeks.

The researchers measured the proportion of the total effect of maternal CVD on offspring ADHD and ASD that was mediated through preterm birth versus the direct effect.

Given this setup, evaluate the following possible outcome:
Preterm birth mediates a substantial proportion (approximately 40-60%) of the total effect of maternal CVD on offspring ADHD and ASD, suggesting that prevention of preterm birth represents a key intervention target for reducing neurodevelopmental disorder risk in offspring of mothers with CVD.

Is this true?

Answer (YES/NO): NO